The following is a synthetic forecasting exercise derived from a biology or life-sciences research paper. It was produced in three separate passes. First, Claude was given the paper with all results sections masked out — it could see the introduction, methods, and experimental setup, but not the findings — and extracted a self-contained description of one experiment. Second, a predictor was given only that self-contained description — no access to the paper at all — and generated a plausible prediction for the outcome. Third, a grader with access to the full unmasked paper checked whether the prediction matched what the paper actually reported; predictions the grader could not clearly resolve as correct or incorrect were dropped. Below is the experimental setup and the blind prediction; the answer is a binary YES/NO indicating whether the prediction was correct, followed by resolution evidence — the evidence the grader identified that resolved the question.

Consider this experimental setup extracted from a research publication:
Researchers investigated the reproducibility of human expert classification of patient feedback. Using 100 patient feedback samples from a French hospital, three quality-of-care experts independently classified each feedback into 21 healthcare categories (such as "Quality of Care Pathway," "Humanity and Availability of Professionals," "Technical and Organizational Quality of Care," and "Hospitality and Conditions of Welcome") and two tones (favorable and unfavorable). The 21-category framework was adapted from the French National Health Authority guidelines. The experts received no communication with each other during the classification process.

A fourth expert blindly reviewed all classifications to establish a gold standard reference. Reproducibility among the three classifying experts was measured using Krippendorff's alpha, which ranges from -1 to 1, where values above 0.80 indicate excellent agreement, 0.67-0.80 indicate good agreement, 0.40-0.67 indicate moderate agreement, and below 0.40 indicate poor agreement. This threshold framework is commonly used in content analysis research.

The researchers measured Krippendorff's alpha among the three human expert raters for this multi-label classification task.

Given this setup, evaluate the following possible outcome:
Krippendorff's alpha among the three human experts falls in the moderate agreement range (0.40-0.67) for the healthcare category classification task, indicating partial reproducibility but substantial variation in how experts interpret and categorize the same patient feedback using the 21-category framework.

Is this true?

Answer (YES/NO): NO